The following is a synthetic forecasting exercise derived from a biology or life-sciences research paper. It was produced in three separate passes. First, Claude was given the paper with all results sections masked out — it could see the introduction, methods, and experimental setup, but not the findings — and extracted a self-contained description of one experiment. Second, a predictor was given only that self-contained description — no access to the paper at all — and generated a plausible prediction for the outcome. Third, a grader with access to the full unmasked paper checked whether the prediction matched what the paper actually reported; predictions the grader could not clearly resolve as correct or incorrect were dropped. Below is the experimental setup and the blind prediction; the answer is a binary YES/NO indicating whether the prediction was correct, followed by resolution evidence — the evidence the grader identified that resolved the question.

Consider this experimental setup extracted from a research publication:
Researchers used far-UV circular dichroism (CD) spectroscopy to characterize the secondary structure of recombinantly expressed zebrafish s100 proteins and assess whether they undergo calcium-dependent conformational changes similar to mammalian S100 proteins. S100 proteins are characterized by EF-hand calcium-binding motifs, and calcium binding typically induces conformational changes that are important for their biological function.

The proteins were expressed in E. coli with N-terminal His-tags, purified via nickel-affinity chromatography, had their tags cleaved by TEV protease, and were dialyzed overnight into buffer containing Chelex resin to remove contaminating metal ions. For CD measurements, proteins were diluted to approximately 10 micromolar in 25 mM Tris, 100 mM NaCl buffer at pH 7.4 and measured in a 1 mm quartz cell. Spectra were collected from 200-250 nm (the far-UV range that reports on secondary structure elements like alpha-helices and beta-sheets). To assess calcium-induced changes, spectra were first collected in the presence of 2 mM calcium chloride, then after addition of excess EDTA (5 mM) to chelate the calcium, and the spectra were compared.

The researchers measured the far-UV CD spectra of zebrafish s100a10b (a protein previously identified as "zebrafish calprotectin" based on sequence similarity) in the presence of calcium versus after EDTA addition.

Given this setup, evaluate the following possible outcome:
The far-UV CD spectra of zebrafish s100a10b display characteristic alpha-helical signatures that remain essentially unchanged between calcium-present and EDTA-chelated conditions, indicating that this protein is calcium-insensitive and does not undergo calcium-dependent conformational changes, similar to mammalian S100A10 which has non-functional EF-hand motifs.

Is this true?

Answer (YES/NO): NO